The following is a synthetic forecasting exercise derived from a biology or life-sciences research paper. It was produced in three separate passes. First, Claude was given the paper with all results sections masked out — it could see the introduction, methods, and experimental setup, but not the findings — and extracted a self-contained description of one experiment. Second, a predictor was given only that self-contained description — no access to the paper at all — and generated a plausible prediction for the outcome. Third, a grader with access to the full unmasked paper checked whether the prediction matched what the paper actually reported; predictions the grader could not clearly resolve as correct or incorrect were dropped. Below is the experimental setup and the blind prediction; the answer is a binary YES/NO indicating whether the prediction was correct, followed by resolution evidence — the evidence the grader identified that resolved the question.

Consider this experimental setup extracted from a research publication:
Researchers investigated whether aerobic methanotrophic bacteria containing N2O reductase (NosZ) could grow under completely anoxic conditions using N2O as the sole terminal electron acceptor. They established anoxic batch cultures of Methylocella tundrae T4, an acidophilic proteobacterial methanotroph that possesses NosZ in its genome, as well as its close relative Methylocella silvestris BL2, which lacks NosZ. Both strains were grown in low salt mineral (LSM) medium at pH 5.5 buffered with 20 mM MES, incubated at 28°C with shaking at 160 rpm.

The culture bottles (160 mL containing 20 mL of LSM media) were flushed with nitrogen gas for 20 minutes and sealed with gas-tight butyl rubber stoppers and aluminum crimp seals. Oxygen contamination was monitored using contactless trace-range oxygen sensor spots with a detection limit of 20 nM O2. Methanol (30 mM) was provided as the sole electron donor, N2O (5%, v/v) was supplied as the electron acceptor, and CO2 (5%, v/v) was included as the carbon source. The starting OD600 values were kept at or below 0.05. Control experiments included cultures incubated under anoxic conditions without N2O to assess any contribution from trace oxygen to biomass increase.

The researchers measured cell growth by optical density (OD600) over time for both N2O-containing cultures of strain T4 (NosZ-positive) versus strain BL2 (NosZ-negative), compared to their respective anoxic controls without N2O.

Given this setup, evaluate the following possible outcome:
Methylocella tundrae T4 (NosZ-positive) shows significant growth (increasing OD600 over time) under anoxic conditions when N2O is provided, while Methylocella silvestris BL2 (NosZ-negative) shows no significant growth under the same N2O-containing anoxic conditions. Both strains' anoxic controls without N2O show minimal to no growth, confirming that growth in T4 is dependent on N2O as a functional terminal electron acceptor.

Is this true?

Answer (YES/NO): YES